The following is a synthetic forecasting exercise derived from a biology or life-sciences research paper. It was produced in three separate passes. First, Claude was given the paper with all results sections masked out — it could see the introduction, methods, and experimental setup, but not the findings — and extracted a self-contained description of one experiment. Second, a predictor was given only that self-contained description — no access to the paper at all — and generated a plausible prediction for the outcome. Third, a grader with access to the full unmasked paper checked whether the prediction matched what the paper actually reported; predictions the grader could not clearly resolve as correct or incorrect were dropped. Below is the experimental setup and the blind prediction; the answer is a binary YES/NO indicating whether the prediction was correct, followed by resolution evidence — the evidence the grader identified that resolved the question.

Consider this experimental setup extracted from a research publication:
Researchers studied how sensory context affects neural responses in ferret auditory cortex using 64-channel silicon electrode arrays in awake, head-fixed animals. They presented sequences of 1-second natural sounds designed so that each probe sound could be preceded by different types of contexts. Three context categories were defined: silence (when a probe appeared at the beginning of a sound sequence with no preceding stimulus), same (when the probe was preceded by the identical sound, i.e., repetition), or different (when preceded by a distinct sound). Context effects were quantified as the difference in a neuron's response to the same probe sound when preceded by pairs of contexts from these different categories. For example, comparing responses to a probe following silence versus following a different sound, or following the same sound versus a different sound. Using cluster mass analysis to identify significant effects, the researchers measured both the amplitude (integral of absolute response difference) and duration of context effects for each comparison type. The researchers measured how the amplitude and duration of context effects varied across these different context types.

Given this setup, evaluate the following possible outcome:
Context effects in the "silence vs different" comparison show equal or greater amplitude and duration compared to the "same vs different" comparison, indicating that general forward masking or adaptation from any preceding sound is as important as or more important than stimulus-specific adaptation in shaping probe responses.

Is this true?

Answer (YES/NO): YES